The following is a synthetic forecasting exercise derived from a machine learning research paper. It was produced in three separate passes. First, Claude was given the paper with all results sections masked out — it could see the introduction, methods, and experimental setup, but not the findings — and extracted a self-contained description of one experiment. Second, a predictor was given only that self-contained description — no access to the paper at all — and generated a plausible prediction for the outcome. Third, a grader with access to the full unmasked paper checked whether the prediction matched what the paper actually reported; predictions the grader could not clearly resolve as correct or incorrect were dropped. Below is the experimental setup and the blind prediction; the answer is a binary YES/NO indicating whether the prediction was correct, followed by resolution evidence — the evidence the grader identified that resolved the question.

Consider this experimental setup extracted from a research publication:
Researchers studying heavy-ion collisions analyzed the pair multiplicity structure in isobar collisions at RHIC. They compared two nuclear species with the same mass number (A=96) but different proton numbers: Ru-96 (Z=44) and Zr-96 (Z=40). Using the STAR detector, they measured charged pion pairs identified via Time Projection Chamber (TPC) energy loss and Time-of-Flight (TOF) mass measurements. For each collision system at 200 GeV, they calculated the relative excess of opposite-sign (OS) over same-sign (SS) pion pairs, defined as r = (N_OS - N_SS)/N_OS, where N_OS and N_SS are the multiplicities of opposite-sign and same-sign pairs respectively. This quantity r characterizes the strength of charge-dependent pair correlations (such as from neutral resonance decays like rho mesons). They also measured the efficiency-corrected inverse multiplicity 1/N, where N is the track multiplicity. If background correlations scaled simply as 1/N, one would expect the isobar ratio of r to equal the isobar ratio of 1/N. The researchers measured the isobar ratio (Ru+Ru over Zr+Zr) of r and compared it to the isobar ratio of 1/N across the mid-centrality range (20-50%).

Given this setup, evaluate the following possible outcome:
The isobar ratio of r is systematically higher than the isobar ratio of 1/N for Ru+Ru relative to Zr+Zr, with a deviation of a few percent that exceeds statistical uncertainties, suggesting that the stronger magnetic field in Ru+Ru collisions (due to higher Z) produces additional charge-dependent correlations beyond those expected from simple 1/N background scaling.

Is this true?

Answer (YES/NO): NO